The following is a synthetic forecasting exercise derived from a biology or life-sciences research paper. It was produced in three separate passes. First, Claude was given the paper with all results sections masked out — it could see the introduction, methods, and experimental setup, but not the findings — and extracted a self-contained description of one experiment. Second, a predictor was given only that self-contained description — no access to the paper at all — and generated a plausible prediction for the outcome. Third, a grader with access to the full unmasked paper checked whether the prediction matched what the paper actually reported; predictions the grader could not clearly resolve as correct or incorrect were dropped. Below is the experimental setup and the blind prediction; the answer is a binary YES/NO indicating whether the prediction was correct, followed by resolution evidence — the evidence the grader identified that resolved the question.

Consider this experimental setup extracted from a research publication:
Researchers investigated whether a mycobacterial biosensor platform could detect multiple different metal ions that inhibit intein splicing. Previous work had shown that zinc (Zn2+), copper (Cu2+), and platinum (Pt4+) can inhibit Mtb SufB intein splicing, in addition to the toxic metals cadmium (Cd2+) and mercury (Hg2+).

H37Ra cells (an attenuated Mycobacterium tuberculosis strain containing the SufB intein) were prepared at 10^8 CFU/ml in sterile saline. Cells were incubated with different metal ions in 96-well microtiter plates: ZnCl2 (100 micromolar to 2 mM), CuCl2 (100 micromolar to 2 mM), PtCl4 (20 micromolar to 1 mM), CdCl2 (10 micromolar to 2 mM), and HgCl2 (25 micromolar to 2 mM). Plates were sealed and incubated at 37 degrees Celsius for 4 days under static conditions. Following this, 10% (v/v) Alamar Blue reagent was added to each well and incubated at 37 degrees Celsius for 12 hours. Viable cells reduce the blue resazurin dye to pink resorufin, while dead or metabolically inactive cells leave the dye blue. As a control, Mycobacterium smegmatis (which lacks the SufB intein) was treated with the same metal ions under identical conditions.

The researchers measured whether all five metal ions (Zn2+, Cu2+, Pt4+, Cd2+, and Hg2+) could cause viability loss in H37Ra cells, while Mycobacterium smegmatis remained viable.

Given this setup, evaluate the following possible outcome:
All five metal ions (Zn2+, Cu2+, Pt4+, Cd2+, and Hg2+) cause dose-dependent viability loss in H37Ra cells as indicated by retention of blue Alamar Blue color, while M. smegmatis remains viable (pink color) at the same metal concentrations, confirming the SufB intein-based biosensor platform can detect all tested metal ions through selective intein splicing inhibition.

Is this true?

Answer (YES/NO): YES